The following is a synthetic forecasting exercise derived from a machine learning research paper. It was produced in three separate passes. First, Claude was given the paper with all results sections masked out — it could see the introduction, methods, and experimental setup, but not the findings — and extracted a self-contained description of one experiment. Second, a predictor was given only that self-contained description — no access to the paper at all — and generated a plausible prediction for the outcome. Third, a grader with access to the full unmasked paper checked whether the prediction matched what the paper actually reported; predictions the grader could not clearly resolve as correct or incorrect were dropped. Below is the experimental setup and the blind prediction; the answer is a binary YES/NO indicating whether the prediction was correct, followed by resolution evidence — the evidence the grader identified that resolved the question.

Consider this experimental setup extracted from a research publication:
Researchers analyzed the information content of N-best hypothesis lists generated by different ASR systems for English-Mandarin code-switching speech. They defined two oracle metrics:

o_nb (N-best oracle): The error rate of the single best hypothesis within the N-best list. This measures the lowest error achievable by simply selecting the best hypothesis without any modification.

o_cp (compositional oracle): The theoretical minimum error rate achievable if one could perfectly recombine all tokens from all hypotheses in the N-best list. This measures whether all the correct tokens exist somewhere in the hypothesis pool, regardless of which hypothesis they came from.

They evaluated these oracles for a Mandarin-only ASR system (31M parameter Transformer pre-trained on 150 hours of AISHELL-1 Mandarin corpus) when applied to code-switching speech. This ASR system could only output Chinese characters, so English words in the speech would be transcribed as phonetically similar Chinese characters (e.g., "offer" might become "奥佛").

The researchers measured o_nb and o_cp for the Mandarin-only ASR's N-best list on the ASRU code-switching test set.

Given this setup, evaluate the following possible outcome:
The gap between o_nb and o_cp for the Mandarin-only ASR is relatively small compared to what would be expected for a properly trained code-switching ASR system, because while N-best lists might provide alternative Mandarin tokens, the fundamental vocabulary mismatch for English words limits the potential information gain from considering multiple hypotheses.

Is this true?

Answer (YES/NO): NO